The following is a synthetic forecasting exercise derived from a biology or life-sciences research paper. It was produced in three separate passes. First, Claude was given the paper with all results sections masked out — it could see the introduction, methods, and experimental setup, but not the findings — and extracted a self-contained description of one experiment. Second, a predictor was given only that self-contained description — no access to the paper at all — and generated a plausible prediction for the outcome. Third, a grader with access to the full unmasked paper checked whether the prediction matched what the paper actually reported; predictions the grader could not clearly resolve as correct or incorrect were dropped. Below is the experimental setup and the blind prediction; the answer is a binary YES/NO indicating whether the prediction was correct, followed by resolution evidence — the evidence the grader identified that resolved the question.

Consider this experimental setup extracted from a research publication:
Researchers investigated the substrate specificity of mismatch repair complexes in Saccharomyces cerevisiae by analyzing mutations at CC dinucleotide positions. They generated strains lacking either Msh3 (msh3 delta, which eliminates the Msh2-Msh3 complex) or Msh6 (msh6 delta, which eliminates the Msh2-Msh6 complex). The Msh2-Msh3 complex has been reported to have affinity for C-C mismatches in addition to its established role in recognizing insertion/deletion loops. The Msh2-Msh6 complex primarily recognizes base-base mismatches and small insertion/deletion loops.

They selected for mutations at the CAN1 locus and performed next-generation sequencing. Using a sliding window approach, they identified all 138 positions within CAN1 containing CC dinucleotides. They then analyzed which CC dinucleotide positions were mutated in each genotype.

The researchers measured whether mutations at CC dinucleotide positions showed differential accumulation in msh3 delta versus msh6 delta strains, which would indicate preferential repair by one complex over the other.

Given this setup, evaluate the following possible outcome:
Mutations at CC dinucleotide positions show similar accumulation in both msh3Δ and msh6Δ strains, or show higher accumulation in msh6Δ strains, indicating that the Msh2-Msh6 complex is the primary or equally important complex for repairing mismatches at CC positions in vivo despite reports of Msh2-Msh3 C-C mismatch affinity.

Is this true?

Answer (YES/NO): YES